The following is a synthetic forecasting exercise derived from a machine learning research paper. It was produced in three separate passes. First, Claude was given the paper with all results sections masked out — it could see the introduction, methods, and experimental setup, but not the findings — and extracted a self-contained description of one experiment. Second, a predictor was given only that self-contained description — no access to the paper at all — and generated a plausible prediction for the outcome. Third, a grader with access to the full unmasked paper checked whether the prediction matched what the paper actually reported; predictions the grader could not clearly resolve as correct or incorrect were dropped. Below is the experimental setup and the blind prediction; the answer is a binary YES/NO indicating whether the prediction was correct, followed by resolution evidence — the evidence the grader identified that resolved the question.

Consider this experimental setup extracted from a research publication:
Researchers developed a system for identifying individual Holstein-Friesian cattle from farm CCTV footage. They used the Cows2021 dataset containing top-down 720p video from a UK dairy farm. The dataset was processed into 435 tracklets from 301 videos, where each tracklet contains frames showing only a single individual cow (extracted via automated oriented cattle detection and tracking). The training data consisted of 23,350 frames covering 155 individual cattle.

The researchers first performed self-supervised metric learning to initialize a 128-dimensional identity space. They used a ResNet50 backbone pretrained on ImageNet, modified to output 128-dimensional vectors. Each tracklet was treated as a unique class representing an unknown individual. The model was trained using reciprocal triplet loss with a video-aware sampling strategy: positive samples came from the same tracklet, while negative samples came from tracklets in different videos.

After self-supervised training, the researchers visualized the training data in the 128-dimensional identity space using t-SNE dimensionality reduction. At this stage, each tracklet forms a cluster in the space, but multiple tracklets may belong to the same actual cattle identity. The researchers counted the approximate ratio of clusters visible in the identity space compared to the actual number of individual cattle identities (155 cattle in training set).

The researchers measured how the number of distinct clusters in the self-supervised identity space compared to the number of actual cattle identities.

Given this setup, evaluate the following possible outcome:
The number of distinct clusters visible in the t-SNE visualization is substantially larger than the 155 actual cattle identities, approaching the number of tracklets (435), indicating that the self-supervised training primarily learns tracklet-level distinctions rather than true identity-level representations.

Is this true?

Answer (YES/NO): YES